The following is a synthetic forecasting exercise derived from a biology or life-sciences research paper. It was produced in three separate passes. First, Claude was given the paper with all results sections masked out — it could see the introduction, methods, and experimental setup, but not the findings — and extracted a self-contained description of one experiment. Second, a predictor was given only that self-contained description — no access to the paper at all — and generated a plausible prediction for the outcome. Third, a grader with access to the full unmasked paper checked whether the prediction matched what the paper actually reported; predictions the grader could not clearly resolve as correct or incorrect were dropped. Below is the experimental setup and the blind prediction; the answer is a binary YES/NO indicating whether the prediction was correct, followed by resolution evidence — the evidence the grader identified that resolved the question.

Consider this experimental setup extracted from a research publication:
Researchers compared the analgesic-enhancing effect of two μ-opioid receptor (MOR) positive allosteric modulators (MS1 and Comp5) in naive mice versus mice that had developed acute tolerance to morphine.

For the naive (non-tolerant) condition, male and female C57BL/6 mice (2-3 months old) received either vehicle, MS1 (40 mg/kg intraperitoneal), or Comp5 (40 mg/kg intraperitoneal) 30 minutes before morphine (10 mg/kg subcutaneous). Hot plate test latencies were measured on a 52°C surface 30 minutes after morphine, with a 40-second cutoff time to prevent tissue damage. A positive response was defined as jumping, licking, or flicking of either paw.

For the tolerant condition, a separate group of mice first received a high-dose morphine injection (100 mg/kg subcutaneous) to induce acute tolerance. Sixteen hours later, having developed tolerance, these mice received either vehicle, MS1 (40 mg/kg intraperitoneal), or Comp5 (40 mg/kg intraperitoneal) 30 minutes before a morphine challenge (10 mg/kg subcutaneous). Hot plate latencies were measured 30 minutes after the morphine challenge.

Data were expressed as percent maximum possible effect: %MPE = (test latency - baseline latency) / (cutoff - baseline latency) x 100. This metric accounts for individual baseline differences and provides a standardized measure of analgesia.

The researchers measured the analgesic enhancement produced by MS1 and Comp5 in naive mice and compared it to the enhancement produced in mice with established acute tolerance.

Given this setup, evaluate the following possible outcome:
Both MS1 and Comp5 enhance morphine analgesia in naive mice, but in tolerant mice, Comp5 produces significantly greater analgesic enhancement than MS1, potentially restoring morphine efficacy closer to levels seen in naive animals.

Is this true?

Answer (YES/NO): NO